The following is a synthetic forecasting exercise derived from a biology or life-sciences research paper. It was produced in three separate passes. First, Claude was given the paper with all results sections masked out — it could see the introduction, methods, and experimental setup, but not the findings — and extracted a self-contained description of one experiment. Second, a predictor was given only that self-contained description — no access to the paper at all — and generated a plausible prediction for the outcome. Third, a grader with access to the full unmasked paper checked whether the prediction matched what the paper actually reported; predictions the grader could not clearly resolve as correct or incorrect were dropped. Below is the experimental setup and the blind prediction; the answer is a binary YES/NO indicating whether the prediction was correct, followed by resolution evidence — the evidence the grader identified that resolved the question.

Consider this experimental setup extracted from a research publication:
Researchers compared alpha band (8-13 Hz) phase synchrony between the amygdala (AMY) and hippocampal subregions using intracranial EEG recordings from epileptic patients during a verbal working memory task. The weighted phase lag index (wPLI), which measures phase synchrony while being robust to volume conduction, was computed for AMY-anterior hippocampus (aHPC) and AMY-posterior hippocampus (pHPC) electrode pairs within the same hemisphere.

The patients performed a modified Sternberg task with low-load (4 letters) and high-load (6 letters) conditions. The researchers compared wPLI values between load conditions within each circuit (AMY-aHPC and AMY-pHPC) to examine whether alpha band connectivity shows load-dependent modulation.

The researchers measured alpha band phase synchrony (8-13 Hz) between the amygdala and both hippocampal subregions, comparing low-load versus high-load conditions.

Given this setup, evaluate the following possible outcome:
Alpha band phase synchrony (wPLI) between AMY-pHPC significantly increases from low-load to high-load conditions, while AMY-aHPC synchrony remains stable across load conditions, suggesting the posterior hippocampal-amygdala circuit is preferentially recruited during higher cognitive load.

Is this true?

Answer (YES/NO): YES